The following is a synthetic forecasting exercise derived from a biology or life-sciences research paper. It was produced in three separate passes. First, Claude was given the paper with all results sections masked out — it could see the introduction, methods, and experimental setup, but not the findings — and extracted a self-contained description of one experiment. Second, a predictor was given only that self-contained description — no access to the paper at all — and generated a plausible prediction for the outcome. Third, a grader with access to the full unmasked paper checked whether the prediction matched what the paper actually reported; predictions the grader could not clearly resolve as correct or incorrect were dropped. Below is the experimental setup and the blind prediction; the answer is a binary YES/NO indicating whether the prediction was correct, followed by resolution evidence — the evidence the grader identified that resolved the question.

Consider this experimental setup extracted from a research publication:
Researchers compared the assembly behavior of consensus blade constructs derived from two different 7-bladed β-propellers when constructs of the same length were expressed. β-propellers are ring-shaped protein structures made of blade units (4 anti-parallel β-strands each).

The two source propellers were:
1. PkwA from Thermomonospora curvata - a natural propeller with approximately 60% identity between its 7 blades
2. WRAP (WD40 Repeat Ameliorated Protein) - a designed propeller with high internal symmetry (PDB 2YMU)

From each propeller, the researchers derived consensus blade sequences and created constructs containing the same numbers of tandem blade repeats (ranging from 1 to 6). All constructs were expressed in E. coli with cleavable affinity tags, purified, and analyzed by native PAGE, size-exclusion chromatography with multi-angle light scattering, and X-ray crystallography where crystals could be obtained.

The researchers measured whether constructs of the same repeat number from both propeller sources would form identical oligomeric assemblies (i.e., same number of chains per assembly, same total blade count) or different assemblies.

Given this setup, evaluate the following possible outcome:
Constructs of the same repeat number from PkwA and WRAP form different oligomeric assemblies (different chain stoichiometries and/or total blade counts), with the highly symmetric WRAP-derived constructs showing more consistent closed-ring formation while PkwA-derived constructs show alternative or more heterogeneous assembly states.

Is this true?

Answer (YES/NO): NO